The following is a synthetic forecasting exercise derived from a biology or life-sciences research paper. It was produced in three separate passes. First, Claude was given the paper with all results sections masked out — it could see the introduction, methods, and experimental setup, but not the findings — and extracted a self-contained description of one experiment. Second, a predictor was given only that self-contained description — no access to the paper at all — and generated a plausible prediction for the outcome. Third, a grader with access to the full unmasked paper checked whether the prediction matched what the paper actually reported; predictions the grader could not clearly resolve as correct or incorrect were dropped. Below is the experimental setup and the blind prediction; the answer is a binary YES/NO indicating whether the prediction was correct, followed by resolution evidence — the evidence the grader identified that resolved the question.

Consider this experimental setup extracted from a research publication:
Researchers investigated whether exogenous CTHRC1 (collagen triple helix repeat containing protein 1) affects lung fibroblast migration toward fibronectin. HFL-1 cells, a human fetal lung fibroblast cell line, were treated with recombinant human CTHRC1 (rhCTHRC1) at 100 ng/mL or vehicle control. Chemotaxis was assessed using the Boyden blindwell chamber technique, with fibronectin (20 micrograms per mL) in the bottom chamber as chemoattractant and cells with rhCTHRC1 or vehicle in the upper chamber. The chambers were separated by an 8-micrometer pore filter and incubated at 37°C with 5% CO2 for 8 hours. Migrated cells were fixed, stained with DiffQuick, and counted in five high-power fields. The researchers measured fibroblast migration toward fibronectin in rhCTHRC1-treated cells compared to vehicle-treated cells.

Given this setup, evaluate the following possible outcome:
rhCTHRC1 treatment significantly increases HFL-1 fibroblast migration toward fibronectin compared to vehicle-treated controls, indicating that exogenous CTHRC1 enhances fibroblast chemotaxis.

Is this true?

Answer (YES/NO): YES